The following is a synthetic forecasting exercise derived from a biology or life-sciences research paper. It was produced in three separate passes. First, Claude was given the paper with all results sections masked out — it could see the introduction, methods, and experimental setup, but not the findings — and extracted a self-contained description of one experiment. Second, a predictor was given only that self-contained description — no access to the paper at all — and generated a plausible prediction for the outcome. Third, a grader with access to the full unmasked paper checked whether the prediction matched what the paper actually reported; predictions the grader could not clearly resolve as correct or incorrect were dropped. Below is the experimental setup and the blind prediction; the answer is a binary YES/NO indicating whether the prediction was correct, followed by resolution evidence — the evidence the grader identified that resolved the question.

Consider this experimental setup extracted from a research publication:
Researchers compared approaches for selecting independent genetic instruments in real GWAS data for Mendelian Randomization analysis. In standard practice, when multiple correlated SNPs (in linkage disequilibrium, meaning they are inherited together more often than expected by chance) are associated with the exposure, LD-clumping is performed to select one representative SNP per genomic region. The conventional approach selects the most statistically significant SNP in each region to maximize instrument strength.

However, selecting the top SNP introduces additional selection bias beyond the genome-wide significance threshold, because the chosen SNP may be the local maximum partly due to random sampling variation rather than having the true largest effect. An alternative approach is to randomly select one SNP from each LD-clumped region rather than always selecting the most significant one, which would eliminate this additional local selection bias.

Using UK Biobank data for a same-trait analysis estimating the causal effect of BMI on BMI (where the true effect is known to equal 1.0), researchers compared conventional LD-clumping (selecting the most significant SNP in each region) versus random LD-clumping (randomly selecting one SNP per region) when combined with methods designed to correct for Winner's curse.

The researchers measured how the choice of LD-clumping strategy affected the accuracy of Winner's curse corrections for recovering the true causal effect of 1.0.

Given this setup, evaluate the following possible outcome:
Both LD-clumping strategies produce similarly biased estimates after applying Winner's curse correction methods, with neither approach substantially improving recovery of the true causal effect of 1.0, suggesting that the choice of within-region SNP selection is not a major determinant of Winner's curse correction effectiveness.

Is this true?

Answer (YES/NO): NO